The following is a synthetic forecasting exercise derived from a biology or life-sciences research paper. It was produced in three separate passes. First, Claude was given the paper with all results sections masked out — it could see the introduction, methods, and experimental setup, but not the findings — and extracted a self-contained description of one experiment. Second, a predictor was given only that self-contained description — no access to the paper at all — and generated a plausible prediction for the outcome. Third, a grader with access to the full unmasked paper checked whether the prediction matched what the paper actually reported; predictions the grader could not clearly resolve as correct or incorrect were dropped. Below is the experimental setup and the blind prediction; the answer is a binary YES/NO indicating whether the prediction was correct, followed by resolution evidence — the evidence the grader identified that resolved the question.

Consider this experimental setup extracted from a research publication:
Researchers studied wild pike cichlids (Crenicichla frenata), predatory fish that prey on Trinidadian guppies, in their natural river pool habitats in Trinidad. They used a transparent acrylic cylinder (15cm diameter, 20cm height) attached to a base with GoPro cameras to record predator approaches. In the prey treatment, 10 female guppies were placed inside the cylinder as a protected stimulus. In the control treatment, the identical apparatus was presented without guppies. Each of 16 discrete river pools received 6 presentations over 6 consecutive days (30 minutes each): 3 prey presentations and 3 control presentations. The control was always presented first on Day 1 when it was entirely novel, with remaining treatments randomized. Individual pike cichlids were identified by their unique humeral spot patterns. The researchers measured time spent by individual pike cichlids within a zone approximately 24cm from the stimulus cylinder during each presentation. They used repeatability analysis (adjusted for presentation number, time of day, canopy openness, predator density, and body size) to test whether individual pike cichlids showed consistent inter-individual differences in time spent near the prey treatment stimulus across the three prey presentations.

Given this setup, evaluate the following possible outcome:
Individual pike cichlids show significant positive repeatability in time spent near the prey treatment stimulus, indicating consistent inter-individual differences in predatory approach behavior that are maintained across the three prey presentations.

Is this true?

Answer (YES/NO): YES